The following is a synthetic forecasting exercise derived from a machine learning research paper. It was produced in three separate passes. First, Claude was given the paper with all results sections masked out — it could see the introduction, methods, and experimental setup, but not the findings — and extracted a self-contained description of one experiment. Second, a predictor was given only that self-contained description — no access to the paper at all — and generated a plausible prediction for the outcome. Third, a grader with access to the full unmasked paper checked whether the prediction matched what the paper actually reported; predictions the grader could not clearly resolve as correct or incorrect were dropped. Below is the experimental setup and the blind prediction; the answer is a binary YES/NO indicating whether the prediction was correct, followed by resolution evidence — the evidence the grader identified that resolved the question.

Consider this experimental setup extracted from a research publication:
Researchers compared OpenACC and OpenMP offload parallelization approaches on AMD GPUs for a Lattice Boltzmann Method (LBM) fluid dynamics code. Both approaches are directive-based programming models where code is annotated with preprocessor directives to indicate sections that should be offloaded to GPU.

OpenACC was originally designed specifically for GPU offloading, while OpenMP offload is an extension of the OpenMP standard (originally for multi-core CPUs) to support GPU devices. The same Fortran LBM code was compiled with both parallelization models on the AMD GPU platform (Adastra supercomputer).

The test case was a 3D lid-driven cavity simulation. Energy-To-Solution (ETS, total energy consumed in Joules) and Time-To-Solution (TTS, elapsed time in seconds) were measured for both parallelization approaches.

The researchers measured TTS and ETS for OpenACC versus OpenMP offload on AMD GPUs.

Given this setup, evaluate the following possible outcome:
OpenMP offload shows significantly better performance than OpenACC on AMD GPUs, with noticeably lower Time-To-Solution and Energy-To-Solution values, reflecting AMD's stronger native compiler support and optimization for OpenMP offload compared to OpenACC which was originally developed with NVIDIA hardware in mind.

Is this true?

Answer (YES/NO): NO